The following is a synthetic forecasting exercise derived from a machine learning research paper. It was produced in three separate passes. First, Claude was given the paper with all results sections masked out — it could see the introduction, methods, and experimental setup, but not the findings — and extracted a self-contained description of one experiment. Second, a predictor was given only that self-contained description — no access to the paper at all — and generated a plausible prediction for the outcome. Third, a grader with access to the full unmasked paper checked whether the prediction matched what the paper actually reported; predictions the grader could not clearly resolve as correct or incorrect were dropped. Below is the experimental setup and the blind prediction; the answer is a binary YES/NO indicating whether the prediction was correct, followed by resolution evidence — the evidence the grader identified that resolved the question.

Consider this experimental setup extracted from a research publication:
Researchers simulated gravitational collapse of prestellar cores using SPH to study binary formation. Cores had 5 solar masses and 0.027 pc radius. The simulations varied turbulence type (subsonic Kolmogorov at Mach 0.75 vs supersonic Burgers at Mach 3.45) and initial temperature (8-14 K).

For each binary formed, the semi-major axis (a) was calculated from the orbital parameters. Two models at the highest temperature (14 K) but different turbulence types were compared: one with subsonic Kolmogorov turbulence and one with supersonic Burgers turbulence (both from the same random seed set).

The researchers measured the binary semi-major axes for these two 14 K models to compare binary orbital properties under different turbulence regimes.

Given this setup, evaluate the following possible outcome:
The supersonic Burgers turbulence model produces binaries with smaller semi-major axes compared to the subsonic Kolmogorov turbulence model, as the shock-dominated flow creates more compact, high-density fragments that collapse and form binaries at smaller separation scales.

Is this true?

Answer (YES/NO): NO